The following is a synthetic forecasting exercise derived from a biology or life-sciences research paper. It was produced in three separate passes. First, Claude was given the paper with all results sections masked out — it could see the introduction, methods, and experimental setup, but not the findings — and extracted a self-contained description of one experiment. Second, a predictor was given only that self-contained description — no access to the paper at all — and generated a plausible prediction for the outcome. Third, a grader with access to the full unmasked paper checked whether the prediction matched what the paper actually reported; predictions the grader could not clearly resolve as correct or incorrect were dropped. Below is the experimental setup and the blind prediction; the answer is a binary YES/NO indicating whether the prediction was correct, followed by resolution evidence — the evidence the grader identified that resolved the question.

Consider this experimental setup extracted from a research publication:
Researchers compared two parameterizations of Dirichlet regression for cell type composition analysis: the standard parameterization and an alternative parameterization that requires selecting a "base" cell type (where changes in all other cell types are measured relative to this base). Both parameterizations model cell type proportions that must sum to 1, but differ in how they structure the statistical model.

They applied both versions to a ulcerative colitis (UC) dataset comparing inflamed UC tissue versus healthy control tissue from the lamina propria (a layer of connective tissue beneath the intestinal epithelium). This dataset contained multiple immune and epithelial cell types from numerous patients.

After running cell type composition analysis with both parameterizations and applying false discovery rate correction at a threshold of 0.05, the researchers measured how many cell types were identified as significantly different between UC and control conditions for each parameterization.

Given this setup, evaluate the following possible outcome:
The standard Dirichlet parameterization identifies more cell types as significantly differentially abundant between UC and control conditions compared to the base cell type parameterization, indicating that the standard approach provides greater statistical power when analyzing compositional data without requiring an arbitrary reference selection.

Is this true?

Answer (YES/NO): NO